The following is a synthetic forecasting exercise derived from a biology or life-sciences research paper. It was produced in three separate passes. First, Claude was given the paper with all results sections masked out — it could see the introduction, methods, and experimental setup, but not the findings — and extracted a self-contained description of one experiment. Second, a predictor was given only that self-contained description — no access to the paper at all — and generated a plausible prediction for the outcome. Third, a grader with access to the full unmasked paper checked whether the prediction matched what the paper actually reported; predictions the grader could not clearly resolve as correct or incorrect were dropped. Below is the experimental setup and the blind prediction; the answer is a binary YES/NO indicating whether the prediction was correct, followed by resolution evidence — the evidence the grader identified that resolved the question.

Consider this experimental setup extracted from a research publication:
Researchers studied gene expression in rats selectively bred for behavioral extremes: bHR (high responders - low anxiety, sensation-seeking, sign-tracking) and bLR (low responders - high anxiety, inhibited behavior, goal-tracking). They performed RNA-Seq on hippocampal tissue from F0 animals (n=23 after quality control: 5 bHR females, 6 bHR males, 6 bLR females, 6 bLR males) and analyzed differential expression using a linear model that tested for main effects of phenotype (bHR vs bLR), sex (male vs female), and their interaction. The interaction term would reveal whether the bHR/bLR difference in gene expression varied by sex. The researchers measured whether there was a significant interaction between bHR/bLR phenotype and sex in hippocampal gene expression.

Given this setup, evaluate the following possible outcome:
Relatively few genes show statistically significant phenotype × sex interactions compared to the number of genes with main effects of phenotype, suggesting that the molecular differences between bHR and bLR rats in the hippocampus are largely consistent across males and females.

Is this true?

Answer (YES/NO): YES